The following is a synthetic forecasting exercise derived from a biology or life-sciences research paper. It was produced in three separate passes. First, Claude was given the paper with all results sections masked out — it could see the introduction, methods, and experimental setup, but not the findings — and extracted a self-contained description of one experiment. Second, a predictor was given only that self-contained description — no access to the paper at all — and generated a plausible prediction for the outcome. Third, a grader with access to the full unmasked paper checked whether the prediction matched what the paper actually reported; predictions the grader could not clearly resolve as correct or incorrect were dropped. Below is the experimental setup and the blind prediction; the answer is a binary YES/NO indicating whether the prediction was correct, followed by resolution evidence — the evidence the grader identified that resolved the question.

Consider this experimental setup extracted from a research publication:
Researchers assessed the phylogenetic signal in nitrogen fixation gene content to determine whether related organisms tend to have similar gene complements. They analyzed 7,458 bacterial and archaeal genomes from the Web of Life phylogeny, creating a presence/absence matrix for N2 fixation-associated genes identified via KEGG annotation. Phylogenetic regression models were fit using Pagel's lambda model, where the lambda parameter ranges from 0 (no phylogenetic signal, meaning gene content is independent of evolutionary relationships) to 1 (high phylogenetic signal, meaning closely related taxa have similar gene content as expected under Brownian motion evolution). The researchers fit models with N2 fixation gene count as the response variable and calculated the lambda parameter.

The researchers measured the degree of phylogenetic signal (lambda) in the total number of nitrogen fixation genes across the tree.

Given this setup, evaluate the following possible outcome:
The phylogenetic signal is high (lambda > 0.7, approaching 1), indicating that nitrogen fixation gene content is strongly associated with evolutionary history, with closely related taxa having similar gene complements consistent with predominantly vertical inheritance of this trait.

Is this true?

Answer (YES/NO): YES